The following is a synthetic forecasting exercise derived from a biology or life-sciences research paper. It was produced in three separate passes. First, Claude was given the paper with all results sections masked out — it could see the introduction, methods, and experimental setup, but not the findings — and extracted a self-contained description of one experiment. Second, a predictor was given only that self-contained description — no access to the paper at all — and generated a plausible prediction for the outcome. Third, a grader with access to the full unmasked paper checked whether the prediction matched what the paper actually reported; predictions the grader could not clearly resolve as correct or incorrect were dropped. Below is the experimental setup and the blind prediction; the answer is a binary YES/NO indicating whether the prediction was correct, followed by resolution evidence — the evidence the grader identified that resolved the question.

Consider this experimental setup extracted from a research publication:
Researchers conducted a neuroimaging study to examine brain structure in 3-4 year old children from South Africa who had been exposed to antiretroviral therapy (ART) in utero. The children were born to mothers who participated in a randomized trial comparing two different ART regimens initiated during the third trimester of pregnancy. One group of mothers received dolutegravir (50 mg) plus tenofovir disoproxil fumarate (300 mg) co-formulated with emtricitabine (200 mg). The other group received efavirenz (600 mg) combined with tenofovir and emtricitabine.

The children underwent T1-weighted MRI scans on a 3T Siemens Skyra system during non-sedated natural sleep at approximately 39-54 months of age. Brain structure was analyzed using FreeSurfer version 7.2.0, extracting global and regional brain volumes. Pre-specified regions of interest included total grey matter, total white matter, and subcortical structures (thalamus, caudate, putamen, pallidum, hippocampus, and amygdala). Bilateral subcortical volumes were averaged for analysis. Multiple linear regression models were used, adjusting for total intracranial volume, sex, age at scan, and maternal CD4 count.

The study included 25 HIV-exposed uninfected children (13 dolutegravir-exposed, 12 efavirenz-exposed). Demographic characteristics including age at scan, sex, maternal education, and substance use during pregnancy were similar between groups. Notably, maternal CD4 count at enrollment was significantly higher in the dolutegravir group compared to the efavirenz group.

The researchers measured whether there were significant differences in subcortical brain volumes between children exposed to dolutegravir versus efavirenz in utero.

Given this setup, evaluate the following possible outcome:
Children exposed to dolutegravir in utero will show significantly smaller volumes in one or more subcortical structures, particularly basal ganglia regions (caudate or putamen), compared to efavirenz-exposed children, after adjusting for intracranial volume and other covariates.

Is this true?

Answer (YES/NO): NO